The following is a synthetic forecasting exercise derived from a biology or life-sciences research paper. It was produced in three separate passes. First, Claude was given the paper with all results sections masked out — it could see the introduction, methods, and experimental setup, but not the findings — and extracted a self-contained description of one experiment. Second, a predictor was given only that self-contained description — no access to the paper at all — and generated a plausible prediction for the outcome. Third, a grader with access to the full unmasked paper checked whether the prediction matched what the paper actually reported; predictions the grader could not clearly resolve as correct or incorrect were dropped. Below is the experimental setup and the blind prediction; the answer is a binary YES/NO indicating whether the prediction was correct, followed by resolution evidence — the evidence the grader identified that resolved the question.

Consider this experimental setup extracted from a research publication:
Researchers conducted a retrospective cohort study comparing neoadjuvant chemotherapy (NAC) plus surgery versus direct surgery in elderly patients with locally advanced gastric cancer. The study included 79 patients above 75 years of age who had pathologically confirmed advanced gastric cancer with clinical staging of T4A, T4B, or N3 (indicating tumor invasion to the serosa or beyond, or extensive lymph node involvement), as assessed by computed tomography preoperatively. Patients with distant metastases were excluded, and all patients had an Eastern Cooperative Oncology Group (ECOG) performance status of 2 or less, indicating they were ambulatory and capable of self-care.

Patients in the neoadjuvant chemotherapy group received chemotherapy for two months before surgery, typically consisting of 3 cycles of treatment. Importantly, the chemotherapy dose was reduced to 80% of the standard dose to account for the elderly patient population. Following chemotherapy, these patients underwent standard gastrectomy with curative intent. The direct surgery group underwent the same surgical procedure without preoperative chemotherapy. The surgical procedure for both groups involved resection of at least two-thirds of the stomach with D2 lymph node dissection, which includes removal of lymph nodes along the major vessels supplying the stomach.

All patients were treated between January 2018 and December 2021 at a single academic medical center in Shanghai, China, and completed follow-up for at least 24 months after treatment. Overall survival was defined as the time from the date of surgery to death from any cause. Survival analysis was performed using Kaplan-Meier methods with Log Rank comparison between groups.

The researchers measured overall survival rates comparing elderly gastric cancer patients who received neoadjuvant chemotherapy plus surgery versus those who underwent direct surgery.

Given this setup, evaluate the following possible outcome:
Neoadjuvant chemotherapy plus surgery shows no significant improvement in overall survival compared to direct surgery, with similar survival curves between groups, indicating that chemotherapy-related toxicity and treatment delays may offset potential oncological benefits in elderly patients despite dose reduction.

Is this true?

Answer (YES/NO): NO